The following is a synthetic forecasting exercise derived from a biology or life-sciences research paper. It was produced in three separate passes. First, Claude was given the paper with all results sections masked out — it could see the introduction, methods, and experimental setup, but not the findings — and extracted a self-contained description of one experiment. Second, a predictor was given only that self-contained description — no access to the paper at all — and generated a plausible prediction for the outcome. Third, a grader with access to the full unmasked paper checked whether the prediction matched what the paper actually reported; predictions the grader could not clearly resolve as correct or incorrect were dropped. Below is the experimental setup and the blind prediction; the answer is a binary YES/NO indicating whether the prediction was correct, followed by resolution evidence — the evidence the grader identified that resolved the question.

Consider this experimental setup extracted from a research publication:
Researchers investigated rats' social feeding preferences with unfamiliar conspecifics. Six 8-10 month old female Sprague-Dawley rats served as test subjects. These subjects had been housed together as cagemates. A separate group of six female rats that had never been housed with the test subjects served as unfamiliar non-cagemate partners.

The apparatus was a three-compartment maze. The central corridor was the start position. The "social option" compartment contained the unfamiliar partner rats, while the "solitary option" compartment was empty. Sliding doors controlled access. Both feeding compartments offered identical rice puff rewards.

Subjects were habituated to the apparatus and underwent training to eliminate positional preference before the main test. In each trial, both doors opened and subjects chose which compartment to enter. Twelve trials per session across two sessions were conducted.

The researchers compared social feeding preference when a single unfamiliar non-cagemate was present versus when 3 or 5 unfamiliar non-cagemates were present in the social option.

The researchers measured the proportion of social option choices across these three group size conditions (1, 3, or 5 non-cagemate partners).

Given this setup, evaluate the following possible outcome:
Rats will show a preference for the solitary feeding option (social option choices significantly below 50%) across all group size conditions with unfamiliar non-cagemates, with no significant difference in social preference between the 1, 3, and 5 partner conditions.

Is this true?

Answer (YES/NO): NO